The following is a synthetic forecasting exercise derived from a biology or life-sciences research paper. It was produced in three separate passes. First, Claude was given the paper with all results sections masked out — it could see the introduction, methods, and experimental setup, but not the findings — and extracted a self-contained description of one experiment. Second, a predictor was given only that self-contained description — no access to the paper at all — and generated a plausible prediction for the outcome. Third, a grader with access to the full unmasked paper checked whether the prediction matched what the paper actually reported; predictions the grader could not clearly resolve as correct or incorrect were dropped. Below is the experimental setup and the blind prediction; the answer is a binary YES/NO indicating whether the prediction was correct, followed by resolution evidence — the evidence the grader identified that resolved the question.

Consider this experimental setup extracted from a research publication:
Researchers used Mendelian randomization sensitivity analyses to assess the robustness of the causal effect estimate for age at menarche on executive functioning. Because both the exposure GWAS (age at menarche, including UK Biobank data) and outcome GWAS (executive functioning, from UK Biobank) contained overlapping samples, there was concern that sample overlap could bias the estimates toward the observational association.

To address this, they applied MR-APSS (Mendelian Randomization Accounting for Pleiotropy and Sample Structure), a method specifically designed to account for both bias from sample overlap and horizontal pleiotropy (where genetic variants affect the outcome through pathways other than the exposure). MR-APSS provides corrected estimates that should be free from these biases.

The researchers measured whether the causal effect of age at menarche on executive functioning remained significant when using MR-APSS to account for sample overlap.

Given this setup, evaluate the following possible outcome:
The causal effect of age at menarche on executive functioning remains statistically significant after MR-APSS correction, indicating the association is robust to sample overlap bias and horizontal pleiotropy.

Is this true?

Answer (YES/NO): YES